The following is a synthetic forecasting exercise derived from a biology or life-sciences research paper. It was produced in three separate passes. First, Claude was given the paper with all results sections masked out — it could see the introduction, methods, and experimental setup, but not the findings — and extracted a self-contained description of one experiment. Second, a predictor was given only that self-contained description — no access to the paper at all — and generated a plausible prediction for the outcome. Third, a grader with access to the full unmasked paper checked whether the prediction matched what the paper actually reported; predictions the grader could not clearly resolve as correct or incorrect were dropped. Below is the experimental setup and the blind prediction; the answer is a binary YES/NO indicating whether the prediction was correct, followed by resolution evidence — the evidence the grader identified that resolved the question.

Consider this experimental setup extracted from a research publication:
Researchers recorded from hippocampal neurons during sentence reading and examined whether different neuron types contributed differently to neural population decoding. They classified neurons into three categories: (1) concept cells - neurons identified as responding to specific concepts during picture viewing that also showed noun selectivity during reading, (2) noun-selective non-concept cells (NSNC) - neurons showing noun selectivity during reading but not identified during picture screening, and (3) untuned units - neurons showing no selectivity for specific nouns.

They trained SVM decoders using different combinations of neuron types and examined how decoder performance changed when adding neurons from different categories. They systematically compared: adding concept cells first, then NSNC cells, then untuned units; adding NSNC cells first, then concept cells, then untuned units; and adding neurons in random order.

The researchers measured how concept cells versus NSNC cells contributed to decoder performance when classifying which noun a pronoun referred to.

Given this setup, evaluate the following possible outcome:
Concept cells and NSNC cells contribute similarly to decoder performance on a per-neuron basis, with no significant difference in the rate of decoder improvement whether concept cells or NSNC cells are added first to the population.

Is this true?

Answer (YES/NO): NO